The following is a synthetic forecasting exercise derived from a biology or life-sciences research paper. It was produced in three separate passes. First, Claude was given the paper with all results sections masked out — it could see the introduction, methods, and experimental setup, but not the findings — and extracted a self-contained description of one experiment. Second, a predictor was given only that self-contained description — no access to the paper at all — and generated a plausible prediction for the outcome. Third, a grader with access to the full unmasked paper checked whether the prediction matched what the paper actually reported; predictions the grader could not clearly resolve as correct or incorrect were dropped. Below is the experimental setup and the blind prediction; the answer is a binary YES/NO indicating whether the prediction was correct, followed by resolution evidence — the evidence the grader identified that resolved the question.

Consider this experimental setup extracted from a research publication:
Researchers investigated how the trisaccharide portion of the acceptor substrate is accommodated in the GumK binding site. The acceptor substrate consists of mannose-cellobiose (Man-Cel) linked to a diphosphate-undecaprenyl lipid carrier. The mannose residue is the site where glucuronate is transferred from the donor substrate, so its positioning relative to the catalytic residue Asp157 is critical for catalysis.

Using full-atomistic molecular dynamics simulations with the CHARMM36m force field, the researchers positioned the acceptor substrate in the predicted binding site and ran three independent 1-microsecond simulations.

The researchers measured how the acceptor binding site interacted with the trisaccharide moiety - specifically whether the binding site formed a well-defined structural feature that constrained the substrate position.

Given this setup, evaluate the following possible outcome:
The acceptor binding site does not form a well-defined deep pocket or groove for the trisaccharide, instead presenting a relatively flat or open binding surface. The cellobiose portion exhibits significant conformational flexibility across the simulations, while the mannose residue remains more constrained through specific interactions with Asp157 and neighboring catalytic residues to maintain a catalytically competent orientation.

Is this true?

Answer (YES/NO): NO